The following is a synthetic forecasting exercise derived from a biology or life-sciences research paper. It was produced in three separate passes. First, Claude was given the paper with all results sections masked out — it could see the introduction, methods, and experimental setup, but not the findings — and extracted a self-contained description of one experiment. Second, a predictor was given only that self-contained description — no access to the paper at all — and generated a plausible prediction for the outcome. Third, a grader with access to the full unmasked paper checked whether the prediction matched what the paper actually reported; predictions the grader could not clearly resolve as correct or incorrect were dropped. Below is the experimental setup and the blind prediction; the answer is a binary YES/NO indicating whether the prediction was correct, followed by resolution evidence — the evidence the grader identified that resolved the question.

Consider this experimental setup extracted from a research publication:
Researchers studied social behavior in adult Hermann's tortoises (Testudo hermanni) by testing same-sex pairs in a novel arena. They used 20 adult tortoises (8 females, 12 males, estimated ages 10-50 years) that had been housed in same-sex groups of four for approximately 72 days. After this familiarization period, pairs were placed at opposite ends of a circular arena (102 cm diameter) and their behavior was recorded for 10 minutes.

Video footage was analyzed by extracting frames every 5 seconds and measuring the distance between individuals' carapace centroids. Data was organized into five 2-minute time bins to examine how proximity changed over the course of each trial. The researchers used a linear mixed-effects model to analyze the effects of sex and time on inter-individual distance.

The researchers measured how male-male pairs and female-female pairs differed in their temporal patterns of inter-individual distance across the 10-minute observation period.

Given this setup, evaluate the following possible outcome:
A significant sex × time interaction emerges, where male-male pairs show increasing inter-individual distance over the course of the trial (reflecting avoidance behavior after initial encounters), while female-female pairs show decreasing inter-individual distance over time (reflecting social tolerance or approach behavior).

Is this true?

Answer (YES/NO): NO